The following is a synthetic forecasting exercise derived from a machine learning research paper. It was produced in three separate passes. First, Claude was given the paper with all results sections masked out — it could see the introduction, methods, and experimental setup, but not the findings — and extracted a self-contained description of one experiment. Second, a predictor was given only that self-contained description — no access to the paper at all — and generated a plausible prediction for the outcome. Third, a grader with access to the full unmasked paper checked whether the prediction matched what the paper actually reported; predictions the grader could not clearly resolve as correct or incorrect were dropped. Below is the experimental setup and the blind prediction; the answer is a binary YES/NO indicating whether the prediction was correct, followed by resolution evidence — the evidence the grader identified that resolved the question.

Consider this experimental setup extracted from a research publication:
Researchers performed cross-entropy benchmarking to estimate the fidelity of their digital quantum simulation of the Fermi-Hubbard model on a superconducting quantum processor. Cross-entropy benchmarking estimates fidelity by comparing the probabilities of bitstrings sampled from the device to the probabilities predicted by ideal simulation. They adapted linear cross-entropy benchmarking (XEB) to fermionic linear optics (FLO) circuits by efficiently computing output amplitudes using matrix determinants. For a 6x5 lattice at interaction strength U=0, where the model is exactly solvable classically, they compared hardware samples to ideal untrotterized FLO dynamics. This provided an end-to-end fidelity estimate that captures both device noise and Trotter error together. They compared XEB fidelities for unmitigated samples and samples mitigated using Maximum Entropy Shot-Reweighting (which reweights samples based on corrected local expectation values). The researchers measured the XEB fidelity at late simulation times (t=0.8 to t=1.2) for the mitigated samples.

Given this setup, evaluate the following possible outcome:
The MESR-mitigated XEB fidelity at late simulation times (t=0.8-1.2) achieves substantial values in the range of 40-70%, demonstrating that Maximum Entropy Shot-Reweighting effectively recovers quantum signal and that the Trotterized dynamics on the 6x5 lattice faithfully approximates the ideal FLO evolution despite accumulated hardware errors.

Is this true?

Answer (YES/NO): NO